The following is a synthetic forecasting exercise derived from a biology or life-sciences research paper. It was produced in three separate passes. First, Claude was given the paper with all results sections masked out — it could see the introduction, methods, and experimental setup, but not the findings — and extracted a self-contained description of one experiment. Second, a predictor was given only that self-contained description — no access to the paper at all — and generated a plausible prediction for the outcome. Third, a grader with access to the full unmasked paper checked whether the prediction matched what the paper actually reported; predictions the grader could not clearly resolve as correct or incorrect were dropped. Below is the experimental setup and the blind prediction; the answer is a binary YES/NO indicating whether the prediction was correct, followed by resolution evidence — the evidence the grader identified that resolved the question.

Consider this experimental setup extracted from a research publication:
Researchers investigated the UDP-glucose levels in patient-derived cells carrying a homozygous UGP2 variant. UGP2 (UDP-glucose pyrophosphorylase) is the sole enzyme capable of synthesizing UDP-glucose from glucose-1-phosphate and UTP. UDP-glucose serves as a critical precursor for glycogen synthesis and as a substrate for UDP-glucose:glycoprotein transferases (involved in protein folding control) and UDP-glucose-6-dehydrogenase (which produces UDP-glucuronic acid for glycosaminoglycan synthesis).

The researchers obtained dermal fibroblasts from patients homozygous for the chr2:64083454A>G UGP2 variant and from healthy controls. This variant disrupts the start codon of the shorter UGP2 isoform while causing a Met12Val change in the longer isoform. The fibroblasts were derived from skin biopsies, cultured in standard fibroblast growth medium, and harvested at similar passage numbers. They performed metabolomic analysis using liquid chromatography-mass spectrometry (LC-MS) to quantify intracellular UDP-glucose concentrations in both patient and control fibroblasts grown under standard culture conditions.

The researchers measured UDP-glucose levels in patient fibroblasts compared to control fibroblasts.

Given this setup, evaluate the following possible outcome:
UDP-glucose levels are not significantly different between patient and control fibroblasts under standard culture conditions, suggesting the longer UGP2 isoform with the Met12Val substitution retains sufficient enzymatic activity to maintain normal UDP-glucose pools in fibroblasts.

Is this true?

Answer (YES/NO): YES